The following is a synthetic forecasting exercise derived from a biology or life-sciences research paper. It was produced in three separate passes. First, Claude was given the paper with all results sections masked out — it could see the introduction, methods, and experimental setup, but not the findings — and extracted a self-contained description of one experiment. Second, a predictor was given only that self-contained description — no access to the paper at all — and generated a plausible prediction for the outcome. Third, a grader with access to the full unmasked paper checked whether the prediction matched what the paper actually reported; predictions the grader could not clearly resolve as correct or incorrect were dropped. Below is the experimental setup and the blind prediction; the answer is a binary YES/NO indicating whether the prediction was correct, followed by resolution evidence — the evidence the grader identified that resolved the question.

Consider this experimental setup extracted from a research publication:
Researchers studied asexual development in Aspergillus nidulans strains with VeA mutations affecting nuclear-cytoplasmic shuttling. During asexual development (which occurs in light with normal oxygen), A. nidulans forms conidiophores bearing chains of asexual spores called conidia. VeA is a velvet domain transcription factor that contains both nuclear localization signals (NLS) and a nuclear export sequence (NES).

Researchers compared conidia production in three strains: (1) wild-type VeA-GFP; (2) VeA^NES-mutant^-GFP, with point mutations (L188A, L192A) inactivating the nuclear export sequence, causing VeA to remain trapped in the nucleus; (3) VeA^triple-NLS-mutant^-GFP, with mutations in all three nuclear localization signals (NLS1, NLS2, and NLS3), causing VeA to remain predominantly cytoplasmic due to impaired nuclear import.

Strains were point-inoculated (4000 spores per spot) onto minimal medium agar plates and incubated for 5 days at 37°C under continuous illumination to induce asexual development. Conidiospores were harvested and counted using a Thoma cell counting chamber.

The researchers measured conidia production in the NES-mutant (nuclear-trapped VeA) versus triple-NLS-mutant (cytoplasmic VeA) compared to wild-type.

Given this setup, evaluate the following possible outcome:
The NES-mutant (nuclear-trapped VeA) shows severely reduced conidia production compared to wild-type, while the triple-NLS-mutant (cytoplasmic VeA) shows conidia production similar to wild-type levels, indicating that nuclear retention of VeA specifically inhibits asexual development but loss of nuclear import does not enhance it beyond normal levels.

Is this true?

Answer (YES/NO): NO